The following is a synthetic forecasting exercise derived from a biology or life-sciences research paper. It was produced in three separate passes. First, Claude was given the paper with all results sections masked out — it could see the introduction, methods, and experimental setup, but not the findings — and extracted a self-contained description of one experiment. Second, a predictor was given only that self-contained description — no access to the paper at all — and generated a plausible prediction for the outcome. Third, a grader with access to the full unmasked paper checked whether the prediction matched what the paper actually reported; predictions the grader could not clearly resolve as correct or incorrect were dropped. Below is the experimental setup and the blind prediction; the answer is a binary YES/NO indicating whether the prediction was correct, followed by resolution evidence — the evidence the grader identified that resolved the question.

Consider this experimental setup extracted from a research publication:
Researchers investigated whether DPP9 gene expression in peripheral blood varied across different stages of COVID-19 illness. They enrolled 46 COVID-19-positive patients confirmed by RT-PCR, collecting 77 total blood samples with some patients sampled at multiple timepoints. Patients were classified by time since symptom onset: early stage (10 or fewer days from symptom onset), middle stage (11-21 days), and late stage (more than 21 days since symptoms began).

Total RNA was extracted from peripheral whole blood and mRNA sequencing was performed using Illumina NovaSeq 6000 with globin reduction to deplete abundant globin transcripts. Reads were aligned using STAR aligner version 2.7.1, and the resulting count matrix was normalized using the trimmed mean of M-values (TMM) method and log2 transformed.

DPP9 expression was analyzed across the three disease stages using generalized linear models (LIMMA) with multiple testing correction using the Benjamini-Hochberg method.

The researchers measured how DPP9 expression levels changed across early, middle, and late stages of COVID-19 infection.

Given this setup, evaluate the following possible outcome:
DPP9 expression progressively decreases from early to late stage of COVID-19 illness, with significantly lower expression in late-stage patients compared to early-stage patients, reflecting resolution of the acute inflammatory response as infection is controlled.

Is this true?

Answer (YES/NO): NO